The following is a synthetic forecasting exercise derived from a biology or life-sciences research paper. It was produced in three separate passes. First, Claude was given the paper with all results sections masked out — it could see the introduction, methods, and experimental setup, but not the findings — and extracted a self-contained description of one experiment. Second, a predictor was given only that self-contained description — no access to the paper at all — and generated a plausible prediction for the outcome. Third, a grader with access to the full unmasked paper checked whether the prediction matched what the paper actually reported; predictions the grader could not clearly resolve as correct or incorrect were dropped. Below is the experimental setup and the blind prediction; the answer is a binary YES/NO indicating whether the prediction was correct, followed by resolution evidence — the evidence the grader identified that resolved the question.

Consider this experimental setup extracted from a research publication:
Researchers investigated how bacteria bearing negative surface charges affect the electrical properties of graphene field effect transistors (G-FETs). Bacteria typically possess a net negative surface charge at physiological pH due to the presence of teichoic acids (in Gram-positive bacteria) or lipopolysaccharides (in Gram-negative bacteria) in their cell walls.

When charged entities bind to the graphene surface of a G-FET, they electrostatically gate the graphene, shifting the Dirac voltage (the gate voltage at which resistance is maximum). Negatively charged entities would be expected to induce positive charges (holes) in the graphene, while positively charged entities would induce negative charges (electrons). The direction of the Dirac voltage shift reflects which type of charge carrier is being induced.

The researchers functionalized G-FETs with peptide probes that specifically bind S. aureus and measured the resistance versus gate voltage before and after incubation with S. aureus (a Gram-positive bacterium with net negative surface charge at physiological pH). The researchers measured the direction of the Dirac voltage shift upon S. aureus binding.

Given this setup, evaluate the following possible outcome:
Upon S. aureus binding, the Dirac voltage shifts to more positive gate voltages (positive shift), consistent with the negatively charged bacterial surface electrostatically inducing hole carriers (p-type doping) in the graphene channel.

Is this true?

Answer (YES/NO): YES